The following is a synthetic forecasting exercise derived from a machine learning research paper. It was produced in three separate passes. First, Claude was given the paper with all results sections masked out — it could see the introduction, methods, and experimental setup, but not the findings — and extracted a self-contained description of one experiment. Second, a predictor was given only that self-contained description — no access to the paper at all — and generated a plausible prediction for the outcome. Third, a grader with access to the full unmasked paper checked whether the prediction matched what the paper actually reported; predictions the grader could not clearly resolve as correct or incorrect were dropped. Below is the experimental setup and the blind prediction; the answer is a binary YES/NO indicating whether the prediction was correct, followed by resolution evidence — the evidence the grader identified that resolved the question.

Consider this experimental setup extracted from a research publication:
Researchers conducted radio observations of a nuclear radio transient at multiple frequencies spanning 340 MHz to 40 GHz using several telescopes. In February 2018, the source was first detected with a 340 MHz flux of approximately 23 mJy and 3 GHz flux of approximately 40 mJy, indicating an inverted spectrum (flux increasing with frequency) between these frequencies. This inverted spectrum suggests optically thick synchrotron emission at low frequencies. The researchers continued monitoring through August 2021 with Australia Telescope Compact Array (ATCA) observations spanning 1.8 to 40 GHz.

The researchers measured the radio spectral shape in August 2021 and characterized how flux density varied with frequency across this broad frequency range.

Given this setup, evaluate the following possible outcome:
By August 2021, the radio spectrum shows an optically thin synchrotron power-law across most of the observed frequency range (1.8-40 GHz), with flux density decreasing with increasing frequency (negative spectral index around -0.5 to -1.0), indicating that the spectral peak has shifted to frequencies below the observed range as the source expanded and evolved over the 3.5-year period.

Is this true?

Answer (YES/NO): NO